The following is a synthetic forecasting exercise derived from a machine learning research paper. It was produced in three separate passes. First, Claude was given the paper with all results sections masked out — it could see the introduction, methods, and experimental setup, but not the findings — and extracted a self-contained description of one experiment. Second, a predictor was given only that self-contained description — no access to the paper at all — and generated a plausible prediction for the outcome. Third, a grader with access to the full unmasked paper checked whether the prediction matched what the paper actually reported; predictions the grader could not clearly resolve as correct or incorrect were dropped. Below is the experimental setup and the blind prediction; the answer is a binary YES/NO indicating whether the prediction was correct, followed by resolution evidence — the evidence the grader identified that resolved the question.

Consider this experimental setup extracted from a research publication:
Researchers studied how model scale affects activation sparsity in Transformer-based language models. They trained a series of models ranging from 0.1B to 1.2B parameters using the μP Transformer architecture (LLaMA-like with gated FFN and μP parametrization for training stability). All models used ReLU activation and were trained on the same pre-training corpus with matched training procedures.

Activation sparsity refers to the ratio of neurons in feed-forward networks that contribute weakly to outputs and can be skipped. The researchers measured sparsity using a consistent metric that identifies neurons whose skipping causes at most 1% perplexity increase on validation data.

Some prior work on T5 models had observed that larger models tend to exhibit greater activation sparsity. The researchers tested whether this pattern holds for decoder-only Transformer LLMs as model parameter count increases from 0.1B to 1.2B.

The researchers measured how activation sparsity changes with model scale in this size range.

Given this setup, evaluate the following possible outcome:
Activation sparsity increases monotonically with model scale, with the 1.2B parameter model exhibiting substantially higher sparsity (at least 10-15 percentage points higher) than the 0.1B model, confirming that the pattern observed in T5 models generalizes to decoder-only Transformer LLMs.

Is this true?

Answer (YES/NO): NO